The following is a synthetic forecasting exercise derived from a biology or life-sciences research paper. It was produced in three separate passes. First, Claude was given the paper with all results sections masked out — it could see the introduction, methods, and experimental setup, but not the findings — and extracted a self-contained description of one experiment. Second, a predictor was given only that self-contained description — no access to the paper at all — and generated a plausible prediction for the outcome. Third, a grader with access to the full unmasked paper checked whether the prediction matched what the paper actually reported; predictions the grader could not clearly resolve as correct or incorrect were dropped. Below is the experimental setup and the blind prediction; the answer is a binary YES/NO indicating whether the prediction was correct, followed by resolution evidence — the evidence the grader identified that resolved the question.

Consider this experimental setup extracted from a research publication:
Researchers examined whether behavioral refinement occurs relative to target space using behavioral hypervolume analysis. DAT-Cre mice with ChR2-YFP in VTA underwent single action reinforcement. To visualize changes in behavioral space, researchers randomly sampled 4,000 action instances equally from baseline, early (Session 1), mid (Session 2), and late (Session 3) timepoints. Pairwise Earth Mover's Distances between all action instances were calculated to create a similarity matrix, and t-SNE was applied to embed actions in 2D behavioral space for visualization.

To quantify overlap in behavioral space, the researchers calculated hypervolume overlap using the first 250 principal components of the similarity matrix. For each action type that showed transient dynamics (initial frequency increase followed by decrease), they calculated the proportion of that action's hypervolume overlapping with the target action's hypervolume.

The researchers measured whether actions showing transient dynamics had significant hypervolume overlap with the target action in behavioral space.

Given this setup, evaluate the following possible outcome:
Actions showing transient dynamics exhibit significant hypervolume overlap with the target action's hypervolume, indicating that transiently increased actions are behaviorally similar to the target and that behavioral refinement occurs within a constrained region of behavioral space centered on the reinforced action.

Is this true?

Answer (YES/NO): NO